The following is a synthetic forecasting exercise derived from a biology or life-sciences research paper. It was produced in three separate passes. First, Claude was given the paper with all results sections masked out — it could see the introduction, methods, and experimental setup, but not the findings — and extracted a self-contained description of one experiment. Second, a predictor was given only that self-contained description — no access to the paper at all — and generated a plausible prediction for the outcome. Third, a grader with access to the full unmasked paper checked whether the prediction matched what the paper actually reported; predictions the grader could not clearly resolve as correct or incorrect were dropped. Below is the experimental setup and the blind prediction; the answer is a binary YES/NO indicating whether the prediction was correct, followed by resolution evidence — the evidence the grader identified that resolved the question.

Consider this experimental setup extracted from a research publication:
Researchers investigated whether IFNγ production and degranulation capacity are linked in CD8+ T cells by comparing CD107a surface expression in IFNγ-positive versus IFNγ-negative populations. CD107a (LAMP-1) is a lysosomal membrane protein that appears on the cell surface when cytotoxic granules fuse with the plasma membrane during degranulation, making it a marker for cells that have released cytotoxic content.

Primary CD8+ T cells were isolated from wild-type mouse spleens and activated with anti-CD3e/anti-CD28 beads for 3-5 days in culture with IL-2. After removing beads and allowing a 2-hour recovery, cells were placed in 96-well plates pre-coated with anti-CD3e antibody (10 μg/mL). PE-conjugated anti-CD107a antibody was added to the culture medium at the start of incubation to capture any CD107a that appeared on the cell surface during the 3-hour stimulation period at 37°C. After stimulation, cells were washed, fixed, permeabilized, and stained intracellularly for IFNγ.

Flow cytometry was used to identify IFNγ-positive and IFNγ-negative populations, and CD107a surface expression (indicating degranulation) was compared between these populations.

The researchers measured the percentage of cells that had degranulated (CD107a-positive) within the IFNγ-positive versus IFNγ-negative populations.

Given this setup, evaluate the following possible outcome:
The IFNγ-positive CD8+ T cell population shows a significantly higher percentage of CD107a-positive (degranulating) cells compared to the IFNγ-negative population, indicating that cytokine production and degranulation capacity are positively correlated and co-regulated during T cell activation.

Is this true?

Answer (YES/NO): YES